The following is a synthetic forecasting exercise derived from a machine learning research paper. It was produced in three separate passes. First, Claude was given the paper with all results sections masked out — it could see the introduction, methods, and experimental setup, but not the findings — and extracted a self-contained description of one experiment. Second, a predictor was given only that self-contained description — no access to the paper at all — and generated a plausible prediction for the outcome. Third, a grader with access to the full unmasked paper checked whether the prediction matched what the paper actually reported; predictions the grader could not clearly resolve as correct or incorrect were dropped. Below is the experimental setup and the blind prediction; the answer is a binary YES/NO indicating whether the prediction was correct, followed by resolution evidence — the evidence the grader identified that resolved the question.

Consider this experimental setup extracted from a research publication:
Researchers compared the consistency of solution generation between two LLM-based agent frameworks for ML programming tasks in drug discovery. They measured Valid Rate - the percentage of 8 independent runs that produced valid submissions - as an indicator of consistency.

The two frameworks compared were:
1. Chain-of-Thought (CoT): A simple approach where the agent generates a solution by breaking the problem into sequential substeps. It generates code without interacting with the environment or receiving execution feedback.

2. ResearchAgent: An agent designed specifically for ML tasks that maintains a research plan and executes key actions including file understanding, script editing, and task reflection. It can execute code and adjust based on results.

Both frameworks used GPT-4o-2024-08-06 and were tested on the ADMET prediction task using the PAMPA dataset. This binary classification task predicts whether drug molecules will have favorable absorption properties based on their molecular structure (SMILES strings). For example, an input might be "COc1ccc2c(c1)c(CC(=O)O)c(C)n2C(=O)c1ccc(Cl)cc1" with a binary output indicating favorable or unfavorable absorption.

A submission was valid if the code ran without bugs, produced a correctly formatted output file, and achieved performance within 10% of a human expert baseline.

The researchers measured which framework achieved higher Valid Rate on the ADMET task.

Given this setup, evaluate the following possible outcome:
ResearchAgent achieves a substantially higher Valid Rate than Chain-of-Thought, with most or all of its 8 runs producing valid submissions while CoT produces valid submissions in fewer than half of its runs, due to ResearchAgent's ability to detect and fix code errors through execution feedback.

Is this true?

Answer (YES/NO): NO